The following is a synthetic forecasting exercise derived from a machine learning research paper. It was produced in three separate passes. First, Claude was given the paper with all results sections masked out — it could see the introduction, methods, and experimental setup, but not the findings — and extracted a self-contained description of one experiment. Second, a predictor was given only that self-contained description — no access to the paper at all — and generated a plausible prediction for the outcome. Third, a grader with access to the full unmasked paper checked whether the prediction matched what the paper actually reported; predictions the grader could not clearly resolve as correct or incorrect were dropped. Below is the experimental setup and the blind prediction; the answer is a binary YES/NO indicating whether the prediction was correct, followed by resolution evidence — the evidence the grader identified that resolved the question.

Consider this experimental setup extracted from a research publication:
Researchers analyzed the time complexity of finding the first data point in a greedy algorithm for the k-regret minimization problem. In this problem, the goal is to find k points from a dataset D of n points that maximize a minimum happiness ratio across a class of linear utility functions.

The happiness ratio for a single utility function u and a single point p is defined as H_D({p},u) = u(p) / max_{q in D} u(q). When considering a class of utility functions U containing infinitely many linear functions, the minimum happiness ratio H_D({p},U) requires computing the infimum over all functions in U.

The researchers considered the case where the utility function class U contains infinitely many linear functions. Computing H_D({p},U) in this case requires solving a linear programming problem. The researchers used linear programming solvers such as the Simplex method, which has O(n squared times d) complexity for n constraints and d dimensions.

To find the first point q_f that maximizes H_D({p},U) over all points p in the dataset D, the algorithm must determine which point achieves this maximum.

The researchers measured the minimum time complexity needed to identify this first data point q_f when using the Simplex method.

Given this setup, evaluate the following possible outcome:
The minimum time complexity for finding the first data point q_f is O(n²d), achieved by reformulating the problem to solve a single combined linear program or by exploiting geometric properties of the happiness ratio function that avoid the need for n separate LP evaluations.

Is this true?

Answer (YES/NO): NO